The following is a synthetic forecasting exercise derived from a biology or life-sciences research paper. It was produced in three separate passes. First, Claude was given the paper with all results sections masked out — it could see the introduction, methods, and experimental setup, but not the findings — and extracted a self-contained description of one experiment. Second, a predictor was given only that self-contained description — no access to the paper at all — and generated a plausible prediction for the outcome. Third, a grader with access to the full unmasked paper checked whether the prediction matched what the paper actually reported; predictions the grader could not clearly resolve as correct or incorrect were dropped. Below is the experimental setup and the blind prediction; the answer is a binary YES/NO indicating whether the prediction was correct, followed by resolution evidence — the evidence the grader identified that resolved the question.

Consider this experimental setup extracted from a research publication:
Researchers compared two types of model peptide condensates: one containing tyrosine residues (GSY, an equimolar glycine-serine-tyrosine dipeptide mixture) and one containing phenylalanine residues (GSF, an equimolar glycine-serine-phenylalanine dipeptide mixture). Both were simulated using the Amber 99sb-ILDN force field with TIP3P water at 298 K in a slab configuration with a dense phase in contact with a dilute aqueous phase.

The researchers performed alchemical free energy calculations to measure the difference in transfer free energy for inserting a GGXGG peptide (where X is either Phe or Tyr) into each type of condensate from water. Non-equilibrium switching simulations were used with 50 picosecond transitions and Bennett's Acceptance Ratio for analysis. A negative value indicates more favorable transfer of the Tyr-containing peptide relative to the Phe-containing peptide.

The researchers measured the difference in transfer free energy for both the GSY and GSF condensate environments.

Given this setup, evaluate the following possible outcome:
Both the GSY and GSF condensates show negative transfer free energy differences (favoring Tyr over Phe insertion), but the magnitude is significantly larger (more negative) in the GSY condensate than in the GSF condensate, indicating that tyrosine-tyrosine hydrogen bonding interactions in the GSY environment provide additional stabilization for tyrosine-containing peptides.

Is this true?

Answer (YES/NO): NO